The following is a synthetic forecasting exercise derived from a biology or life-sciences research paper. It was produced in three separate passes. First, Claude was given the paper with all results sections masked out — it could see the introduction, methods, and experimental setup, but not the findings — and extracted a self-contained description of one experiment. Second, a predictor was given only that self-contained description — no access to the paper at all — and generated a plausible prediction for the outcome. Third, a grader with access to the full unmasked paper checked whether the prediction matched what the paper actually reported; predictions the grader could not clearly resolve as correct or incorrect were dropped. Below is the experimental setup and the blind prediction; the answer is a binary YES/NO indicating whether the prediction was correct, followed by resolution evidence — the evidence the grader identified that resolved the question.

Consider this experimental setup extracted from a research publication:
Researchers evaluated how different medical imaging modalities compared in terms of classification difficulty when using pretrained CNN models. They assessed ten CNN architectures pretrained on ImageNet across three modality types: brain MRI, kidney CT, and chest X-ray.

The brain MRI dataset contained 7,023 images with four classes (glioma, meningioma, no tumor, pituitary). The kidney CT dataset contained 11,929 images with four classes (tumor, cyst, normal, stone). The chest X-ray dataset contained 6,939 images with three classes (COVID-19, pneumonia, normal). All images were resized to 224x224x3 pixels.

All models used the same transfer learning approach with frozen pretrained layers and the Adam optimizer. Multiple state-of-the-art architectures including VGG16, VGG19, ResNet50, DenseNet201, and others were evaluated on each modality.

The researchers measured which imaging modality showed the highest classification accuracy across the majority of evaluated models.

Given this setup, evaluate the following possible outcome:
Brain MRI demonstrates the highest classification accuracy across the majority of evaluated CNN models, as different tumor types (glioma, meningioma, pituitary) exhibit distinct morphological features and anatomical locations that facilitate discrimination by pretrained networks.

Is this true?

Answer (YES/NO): NO